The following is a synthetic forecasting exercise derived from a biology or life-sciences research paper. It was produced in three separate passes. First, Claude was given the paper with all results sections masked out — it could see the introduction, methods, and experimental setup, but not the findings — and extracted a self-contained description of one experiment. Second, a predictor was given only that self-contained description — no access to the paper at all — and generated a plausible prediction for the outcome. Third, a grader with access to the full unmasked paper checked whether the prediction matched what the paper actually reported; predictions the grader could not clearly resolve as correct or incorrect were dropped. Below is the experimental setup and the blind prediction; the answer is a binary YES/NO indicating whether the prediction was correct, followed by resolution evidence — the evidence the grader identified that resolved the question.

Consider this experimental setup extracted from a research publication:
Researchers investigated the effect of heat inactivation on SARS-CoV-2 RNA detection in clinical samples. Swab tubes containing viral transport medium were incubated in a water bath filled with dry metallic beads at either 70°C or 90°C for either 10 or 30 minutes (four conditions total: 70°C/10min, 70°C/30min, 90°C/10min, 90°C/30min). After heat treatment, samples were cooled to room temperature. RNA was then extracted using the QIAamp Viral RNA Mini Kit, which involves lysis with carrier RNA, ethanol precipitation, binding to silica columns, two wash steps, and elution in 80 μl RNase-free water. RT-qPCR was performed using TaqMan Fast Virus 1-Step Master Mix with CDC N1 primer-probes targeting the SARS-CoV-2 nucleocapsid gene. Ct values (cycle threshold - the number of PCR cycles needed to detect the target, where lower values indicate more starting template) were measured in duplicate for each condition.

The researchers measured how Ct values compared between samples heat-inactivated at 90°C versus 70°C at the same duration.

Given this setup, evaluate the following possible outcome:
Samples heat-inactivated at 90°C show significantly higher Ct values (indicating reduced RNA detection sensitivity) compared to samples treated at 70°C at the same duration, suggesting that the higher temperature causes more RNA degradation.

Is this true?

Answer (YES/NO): NO